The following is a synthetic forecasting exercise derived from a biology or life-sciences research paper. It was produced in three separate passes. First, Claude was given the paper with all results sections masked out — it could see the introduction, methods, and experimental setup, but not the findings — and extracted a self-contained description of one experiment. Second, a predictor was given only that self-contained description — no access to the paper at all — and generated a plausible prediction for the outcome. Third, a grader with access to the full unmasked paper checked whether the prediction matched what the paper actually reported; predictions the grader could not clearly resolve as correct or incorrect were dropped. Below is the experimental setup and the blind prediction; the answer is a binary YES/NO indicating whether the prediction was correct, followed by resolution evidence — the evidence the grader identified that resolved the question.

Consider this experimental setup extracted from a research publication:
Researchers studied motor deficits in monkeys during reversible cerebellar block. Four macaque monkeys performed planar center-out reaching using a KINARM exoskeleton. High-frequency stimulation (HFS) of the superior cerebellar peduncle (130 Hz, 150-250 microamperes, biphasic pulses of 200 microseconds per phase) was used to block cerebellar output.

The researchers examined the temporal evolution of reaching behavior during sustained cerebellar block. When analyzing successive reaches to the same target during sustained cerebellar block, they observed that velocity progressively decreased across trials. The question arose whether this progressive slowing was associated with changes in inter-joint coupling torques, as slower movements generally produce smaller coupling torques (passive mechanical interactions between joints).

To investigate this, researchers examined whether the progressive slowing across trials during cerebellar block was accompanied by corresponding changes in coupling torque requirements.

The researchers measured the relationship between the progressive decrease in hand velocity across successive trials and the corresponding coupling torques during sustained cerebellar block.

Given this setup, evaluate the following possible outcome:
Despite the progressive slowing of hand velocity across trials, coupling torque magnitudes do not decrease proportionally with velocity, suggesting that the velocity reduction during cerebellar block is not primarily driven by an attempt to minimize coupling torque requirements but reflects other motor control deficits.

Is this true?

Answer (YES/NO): NO